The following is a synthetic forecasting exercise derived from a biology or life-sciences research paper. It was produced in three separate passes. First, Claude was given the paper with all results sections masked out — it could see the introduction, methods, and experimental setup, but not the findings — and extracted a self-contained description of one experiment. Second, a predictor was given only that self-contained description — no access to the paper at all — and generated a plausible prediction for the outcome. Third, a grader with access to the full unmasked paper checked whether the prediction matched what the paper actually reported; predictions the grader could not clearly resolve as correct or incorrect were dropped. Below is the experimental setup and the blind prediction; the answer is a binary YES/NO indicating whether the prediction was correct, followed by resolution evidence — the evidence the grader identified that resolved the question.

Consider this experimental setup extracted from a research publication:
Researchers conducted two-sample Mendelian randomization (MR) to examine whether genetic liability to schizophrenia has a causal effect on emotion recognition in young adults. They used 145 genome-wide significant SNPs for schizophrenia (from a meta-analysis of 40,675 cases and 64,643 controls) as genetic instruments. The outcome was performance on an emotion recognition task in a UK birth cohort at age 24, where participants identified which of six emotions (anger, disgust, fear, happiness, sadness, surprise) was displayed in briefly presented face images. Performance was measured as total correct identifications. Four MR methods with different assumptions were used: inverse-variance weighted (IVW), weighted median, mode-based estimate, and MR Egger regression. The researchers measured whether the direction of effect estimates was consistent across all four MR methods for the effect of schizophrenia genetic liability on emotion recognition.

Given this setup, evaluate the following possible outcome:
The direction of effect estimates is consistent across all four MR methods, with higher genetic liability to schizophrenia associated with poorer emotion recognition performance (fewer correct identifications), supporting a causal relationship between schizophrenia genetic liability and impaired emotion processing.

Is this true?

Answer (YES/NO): NO